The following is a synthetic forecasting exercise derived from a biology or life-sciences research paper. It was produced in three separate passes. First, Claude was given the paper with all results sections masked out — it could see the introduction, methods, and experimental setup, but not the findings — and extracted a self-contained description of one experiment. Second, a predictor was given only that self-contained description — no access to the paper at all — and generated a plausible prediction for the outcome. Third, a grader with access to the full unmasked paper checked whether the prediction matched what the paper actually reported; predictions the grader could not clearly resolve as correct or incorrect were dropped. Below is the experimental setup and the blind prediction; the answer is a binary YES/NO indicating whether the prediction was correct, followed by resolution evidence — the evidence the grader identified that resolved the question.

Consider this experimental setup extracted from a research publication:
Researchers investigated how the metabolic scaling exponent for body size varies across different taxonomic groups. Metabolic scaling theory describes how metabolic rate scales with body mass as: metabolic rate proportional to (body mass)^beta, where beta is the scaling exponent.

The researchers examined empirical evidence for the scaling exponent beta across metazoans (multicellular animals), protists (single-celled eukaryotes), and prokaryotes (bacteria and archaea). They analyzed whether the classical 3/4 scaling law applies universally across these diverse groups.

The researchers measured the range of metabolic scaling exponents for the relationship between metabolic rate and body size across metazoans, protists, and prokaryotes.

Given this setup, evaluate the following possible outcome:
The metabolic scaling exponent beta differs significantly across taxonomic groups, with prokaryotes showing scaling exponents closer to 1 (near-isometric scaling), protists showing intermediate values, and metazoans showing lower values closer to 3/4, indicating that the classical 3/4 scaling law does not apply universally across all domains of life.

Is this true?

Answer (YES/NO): NO